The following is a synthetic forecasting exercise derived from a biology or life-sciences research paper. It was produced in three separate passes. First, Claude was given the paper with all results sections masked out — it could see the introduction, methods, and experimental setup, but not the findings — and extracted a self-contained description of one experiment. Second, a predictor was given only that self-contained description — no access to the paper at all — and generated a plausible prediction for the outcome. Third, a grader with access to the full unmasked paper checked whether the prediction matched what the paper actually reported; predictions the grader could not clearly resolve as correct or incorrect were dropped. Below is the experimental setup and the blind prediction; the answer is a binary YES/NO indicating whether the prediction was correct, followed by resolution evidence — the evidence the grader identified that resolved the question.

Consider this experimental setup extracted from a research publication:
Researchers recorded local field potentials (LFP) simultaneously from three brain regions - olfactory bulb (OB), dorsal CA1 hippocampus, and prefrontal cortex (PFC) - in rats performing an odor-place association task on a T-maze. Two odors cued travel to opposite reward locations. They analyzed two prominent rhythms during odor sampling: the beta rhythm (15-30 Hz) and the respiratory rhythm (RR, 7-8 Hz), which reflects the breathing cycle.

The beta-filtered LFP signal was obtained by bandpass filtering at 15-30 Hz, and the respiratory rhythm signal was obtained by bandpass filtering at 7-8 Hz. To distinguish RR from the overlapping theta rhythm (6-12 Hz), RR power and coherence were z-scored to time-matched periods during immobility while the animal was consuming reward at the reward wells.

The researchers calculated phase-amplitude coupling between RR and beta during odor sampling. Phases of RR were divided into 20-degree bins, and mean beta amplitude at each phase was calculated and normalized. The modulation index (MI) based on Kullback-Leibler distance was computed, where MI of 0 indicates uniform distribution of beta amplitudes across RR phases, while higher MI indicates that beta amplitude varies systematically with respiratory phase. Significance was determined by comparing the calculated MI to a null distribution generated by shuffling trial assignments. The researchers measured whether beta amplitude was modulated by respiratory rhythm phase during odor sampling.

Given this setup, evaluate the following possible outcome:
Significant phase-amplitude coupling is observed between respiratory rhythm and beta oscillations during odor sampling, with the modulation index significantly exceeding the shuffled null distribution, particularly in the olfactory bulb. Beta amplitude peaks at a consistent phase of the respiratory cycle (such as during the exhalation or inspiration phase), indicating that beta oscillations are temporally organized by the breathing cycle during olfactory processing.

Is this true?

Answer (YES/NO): NO